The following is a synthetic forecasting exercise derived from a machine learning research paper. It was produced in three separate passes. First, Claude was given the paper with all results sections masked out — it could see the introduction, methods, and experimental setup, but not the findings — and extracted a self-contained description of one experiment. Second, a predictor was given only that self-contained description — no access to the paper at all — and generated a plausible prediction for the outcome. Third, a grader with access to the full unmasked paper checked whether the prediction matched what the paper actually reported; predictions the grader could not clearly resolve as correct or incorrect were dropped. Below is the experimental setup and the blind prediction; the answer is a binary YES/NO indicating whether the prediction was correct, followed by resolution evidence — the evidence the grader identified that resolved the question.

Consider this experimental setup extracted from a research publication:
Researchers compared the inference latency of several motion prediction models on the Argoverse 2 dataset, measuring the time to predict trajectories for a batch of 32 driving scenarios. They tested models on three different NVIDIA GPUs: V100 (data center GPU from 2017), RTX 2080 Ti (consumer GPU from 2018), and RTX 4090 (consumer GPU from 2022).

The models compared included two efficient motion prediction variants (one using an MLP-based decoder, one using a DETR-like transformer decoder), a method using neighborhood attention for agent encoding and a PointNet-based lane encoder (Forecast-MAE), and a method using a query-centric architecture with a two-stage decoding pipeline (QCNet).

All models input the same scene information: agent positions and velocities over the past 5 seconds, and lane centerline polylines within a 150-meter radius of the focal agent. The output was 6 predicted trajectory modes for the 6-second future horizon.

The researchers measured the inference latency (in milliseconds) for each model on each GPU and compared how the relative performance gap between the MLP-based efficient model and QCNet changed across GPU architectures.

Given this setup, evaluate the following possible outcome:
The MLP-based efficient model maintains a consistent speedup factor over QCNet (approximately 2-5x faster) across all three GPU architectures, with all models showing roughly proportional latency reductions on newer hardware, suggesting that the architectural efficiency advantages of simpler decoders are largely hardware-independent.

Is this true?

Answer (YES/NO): NO